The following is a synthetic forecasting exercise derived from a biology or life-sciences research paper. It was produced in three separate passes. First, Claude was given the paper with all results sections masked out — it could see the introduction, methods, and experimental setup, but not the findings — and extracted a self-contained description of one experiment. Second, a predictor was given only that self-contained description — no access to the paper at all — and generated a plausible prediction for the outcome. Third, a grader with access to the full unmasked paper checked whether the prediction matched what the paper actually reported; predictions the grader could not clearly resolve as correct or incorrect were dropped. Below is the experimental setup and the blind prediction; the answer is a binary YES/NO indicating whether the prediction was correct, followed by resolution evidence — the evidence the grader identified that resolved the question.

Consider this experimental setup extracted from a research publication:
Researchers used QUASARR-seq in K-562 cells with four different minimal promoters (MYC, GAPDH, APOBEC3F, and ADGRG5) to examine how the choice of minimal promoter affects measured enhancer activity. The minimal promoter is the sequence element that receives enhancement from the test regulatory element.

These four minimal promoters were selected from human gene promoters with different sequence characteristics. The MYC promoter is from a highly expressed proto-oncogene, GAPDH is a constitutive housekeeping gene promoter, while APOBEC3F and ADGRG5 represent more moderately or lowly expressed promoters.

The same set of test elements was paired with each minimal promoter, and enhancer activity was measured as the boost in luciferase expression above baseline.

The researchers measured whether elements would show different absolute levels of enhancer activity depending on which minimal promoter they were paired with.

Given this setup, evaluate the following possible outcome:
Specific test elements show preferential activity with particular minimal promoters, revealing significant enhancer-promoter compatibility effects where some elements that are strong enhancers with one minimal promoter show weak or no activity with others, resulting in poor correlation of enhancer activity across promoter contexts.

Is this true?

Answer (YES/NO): NO